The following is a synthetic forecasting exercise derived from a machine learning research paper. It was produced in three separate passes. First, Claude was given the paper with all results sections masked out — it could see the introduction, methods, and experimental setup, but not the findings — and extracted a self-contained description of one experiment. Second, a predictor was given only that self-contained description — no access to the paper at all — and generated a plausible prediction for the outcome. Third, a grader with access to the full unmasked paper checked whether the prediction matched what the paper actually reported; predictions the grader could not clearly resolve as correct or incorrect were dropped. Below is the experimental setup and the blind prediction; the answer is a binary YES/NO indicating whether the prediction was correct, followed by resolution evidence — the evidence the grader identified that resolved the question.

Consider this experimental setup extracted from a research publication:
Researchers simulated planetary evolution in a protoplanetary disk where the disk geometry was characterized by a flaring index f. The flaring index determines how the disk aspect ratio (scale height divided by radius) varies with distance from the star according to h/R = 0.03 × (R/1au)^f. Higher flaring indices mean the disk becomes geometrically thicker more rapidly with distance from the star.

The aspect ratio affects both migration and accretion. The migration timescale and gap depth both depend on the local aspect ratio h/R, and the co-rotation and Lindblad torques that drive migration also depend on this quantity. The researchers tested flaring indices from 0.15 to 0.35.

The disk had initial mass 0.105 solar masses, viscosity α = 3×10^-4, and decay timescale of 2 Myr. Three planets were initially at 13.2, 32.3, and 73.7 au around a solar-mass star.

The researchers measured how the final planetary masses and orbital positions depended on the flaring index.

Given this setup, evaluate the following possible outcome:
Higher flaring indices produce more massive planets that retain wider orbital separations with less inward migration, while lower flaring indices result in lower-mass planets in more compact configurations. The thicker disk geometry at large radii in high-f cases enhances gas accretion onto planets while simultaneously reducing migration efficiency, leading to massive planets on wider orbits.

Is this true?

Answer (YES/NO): NO